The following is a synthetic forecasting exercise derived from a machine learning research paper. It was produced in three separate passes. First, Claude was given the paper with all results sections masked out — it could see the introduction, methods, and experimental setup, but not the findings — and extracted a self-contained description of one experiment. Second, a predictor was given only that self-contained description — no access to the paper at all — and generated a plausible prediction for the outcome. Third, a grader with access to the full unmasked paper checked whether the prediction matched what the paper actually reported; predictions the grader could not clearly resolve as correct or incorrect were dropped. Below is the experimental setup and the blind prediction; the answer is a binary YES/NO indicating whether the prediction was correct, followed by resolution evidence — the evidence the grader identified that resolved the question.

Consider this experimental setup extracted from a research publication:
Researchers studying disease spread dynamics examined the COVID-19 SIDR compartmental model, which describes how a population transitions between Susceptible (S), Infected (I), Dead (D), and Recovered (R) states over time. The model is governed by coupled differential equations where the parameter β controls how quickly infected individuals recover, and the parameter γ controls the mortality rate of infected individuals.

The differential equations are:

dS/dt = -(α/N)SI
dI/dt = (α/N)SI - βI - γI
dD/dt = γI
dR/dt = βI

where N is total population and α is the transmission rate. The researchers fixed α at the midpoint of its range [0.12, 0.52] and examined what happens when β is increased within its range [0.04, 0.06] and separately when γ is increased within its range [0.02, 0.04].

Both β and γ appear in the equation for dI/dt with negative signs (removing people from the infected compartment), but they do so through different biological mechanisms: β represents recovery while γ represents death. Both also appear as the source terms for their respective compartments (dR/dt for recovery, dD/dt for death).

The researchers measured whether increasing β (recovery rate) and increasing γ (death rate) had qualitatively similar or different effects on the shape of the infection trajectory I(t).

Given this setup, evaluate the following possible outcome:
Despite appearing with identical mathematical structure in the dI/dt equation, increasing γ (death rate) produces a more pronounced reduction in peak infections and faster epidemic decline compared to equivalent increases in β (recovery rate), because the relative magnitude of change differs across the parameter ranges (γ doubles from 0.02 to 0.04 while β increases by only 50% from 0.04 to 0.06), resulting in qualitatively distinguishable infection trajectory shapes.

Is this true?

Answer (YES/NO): NO